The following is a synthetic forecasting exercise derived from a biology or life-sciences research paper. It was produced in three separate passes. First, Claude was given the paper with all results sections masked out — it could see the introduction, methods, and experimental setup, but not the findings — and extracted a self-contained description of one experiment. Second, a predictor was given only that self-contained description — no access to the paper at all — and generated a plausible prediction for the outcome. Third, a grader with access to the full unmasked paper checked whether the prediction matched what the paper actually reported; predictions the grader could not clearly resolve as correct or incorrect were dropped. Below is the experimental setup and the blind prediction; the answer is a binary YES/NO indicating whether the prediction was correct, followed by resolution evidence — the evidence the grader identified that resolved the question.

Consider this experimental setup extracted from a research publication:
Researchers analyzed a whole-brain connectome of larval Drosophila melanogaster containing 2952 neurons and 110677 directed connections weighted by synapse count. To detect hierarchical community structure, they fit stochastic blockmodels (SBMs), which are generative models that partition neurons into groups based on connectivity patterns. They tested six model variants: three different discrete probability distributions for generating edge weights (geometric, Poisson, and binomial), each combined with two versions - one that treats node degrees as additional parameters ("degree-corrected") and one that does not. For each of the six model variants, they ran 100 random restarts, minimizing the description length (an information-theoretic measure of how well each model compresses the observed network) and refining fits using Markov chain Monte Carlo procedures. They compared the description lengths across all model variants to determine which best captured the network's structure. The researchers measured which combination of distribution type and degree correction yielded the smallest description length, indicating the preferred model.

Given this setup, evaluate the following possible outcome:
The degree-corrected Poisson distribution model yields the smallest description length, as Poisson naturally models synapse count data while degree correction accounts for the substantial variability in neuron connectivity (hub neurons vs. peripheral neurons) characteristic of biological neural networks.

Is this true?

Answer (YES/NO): NO